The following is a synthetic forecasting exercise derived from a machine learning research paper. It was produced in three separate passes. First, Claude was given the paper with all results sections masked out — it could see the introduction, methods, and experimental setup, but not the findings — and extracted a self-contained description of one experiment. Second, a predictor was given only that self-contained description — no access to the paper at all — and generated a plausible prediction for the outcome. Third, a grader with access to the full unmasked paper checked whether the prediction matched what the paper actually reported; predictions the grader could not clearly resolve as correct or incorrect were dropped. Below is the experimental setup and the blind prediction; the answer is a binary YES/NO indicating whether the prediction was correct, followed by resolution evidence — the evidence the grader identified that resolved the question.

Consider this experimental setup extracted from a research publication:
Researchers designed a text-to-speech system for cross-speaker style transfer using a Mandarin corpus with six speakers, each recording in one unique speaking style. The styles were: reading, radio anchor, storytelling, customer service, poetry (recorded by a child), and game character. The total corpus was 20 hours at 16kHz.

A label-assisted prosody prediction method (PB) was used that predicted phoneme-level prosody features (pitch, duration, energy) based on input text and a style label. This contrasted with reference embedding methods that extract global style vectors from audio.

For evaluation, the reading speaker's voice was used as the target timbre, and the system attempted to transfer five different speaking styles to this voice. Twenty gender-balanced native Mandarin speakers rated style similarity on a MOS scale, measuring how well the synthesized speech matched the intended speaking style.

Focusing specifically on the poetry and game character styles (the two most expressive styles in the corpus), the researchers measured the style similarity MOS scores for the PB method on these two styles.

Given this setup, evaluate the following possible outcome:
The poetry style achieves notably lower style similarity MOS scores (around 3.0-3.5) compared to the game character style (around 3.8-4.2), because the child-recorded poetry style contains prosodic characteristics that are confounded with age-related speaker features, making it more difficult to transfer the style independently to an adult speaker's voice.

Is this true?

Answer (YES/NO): NO